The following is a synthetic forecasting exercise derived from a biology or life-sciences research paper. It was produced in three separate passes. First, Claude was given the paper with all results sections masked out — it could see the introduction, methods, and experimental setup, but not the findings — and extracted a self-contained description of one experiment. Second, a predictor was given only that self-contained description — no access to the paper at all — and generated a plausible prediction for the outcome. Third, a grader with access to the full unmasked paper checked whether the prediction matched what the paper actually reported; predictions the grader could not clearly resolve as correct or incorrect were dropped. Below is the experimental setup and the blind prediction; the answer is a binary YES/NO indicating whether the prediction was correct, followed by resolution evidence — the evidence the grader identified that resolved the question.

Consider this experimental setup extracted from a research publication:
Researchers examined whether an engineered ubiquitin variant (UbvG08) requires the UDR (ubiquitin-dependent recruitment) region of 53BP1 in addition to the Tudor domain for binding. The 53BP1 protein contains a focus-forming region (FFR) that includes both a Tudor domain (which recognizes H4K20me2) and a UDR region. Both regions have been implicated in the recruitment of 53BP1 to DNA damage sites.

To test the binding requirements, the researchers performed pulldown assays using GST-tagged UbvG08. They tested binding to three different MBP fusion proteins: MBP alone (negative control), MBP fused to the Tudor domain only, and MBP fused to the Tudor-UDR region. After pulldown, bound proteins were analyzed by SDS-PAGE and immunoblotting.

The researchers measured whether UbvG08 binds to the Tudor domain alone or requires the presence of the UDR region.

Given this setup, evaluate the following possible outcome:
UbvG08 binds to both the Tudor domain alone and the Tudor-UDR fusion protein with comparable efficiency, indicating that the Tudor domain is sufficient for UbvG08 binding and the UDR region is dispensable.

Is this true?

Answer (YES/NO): YES